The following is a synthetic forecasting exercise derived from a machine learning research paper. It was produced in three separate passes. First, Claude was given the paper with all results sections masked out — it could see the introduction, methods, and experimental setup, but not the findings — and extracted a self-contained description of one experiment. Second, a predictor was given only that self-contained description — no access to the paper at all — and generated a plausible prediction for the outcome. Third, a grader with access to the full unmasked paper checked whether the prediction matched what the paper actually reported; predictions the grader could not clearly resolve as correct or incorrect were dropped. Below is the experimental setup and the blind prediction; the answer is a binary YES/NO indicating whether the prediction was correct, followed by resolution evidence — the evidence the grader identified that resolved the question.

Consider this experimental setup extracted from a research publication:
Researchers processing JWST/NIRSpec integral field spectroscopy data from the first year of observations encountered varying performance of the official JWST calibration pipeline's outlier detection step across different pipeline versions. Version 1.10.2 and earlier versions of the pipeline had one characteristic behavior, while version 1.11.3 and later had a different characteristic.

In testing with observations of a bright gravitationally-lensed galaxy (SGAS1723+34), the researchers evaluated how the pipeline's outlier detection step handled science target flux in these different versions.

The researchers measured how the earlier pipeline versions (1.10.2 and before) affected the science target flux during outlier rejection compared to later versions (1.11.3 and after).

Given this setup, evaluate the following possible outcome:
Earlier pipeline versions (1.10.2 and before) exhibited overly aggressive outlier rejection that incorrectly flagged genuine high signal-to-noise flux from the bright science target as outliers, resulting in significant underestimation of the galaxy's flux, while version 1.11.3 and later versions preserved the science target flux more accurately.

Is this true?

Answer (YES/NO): YES